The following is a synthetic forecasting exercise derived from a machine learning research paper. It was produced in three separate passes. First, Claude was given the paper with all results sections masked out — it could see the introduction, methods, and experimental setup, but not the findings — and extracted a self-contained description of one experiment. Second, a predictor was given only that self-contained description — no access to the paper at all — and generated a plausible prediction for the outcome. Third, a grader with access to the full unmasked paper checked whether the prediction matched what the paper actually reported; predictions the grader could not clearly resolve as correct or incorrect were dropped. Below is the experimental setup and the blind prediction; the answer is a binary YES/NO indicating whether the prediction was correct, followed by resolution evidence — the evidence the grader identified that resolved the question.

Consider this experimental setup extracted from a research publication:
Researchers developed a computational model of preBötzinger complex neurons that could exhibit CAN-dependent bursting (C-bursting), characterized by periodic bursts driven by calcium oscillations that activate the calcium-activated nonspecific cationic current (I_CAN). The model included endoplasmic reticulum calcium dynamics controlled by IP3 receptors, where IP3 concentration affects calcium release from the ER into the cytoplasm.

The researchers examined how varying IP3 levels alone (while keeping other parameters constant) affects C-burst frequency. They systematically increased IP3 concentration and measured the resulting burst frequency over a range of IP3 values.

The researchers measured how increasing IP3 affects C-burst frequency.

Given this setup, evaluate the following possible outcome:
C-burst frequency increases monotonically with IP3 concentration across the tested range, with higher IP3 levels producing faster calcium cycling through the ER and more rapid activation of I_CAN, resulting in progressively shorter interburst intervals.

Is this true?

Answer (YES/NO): NO